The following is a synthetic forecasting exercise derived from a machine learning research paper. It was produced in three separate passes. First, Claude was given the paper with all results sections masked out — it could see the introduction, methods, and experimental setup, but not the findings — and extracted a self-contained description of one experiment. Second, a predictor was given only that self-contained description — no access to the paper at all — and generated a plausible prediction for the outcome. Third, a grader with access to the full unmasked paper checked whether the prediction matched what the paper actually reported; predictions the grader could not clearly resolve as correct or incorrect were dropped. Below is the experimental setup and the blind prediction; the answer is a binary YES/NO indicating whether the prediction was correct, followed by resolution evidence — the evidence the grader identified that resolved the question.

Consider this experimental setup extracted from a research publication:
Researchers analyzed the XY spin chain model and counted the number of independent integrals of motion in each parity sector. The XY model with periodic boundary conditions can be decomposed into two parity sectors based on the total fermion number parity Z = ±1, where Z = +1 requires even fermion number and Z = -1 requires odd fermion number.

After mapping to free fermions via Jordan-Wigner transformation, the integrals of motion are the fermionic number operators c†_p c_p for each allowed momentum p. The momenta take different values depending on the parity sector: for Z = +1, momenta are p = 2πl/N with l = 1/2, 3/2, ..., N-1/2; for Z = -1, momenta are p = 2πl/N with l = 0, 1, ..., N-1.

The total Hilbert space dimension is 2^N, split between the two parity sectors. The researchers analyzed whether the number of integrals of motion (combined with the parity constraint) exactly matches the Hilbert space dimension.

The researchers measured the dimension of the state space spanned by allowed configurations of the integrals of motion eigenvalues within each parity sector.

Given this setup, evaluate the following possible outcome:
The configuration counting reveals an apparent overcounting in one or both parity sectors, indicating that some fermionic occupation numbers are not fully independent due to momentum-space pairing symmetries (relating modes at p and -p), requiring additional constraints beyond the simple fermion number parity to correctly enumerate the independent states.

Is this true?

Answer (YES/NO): NO